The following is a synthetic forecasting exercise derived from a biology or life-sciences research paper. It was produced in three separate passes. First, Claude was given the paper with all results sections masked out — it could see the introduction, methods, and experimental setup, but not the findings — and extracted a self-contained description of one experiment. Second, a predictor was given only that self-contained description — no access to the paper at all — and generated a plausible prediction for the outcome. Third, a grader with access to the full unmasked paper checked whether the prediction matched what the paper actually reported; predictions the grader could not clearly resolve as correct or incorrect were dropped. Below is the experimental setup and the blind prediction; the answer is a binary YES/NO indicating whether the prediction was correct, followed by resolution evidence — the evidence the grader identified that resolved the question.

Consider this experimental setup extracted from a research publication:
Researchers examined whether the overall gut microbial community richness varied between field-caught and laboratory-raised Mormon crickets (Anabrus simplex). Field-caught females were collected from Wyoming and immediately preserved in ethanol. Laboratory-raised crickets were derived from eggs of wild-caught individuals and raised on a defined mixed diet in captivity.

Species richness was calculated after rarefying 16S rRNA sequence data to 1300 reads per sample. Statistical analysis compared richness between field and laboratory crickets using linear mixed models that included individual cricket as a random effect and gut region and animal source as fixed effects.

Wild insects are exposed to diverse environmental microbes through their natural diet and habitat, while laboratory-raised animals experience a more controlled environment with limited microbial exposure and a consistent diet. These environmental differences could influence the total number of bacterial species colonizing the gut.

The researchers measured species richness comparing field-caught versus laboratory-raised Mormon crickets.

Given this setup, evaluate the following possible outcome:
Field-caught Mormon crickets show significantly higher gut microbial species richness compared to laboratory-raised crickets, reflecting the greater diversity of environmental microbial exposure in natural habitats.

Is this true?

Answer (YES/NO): YES